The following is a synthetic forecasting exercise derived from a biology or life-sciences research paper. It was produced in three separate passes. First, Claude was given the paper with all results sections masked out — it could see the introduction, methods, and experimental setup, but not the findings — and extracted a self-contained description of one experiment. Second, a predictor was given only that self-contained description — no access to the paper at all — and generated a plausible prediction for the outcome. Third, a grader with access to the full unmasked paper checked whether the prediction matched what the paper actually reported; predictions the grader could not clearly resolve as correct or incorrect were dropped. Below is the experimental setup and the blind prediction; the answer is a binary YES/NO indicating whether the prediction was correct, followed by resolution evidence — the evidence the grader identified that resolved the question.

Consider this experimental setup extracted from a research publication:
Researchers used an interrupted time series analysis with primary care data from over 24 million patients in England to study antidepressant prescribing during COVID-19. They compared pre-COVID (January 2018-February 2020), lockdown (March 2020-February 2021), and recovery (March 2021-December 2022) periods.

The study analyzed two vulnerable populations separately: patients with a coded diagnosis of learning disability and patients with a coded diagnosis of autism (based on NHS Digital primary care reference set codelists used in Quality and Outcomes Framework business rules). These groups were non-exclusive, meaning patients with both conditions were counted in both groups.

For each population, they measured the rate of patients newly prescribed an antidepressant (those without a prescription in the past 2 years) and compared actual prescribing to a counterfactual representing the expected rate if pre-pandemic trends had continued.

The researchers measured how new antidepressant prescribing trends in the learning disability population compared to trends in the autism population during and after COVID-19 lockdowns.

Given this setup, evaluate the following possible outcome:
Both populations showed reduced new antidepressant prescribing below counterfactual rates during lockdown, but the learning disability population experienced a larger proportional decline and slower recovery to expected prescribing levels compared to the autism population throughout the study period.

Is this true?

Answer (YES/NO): NO